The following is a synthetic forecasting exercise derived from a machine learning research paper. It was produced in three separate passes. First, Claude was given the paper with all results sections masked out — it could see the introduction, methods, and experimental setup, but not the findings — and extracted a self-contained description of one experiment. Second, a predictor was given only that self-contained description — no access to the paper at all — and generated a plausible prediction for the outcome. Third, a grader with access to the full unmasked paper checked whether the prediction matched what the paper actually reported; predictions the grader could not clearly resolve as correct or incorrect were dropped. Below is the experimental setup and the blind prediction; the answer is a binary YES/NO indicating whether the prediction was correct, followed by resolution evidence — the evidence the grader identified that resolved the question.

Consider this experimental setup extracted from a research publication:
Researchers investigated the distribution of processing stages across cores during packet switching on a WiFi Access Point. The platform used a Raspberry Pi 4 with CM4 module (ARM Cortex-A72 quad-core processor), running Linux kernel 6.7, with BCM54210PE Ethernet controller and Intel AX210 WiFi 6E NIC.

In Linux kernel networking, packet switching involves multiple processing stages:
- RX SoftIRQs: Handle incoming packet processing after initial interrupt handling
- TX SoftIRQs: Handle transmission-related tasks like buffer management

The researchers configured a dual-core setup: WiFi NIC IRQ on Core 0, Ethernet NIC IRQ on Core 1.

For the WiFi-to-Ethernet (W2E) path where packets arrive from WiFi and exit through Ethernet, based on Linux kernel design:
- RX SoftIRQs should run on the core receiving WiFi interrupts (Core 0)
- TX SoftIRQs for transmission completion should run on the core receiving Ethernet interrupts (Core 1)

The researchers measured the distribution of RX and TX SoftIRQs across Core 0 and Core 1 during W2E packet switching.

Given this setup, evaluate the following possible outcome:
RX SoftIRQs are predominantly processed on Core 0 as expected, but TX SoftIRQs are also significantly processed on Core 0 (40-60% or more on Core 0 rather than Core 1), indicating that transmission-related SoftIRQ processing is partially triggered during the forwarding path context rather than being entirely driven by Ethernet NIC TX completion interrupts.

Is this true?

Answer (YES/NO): NO